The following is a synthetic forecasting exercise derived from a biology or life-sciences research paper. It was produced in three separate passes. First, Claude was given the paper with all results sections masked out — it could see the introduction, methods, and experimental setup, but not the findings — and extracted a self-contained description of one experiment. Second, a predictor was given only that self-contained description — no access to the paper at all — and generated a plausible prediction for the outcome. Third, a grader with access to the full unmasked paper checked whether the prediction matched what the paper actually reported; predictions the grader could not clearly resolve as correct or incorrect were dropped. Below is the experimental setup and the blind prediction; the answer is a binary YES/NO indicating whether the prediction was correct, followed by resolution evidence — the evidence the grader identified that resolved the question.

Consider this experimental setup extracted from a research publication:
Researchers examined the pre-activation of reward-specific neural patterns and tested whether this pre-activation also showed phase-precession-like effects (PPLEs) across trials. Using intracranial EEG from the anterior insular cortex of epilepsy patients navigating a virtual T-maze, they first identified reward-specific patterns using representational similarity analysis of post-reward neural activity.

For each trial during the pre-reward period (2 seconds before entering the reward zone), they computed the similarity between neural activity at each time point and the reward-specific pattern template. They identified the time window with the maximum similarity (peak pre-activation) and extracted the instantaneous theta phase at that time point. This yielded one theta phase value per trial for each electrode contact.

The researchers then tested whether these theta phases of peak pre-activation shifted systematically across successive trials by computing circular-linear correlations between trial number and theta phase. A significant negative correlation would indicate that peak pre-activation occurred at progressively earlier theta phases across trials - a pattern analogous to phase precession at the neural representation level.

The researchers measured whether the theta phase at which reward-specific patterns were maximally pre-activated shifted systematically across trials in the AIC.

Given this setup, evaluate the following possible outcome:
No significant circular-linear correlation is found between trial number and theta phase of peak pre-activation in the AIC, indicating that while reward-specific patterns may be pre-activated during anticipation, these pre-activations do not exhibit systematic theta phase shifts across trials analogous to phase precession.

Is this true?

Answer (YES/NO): NO